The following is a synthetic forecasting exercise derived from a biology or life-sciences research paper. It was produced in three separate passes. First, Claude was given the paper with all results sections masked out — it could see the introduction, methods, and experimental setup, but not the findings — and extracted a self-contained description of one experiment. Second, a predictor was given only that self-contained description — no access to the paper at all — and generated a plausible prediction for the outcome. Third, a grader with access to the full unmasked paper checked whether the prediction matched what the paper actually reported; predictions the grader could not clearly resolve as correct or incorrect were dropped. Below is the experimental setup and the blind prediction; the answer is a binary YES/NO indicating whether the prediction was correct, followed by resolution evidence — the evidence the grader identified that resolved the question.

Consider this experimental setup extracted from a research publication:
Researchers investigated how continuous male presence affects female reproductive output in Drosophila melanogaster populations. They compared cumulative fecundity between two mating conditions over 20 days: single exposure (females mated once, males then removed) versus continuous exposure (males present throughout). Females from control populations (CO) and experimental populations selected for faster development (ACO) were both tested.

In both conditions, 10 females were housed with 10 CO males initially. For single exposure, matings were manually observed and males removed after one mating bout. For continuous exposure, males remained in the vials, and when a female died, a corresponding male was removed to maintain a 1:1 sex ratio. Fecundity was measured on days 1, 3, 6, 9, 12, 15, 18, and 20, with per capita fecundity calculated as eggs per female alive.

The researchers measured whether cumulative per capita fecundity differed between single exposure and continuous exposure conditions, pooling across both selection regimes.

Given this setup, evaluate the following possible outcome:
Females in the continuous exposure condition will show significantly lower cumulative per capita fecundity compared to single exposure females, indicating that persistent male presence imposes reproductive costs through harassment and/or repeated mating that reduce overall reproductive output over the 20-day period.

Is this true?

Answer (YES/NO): NO